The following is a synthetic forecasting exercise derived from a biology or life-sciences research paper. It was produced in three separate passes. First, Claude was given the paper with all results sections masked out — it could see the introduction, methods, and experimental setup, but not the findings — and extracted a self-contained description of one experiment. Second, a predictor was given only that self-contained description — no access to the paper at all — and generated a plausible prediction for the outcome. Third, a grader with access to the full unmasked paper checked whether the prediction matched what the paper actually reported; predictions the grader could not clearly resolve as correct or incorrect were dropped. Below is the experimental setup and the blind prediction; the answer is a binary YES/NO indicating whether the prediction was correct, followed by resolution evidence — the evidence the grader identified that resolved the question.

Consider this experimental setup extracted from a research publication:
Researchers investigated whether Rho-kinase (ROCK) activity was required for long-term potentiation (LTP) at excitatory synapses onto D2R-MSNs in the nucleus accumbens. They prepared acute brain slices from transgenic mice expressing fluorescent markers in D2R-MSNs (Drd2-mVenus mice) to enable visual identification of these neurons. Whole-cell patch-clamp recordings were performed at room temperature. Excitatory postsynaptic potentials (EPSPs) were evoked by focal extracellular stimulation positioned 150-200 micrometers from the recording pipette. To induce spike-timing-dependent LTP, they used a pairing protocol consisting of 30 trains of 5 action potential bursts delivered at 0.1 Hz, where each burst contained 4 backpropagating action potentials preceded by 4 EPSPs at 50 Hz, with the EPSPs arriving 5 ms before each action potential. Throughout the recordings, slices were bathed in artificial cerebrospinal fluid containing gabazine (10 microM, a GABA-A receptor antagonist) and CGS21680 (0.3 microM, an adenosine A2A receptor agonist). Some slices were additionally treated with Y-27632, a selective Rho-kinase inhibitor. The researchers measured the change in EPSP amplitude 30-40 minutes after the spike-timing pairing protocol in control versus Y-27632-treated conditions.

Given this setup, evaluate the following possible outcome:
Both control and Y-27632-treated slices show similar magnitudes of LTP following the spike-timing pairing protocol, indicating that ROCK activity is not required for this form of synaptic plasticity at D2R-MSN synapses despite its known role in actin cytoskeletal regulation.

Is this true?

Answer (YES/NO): NO